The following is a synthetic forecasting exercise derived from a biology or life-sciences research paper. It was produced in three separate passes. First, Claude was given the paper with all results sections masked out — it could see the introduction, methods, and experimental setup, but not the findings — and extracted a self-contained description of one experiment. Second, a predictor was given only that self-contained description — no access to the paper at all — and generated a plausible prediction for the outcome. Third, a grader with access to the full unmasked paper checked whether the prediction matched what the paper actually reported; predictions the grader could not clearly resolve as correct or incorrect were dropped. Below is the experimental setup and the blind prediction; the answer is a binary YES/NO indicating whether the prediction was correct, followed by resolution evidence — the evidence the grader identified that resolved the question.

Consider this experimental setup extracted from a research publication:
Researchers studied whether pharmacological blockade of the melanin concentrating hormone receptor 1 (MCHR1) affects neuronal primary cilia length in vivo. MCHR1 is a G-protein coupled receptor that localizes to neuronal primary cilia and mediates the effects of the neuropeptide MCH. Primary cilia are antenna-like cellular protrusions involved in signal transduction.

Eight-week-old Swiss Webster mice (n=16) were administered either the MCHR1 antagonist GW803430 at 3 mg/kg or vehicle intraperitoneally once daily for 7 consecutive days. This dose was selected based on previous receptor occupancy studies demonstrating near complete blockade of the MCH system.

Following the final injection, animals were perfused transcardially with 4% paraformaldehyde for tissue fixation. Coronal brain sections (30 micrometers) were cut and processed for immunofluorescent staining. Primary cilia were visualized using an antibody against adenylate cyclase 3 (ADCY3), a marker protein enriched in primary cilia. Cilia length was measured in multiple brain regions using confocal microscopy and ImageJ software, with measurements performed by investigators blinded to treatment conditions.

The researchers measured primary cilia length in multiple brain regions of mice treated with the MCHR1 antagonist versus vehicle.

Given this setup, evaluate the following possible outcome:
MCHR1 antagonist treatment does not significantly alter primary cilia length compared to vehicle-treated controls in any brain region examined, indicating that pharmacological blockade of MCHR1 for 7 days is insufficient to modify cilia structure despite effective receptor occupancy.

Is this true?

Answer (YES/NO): NO